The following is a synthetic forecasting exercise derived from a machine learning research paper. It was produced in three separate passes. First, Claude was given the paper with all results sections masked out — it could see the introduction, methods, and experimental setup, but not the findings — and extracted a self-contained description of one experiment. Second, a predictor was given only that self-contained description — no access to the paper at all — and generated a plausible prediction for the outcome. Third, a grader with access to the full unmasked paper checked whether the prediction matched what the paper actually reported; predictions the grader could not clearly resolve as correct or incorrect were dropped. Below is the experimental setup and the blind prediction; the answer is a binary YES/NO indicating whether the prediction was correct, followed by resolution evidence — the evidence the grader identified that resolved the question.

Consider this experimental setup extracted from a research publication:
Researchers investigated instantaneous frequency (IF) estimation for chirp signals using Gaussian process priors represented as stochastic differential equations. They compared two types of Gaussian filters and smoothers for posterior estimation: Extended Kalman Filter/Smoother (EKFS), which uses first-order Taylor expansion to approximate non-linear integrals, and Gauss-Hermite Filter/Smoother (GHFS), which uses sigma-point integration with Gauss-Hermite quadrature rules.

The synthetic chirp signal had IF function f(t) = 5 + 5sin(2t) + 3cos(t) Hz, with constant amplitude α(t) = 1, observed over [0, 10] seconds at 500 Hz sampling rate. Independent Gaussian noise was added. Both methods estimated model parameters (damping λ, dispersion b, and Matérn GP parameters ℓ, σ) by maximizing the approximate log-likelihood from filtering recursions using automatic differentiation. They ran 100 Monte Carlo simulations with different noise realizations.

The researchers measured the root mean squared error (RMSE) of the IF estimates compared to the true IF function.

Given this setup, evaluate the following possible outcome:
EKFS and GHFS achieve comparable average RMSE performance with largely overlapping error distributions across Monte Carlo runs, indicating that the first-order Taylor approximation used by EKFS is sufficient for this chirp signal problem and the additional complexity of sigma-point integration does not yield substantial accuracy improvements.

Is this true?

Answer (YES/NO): NO